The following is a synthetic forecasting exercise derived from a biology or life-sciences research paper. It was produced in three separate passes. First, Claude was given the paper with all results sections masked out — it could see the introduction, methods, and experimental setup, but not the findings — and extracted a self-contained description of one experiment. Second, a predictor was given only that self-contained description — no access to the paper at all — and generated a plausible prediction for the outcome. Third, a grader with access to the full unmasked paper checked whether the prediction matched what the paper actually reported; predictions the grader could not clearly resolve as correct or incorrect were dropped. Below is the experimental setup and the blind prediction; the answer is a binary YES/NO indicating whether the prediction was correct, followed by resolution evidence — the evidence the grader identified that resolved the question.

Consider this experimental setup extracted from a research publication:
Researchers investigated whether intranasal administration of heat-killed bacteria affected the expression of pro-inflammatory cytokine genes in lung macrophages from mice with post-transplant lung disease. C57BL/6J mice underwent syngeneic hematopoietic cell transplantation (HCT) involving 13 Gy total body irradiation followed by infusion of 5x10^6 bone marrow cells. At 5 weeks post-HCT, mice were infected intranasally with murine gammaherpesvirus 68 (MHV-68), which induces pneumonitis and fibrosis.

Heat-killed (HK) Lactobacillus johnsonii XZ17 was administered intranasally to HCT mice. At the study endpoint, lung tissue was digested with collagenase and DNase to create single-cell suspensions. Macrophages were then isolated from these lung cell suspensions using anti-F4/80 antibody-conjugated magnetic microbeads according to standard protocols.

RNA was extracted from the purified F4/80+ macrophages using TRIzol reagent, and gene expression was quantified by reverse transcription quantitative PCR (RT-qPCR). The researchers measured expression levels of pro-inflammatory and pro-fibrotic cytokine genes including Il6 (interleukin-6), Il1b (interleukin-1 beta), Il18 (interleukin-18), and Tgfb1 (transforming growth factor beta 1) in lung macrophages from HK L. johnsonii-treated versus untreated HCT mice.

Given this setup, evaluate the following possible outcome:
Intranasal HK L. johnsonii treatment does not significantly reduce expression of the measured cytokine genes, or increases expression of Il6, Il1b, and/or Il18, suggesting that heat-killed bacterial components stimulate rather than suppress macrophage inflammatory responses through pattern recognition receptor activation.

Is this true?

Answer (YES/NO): NO